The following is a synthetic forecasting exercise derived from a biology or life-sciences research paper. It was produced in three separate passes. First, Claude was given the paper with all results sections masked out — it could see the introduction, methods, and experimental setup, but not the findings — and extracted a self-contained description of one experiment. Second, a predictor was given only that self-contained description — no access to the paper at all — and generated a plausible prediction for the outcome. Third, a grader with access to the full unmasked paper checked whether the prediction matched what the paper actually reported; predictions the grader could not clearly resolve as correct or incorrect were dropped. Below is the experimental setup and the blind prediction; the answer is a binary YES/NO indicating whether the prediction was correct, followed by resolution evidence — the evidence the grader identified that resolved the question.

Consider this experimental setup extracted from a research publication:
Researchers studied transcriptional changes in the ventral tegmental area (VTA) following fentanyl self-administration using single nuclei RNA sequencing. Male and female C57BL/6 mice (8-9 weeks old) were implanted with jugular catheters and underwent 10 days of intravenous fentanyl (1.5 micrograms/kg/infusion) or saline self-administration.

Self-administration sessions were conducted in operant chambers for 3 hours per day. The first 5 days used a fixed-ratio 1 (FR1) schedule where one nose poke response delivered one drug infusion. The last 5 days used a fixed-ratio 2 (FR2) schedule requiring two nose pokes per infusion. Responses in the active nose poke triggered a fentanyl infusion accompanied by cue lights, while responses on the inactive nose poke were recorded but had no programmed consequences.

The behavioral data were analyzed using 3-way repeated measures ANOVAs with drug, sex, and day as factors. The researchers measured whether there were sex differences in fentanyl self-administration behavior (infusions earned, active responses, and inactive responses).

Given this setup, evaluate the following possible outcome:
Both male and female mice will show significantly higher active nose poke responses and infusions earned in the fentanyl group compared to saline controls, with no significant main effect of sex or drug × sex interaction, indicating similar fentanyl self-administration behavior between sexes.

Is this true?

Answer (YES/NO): YES